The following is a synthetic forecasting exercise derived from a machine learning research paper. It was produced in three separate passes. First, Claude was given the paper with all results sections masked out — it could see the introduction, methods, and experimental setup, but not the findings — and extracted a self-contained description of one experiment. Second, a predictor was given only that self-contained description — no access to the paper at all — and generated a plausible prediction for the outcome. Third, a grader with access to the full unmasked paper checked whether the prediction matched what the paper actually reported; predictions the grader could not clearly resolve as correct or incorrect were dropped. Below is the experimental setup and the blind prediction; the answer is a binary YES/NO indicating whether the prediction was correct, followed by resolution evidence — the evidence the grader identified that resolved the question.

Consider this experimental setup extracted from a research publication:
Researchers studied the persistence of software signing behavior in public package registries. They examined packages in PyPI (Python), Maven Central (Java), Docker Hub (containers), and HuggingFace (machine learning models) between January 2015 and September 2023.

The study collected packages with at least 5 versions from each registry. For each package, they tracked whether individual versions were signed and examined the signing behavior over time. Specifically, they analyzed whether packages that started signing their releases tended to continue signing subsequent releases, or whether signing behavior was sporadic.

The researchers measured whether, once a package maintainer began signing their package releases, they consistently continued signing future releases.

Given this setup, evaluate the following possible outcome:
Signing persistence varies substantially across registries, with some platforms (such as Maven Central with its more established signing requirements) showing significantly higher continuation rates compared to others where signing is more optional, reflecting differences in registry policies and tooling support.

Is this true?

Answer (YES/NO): NO